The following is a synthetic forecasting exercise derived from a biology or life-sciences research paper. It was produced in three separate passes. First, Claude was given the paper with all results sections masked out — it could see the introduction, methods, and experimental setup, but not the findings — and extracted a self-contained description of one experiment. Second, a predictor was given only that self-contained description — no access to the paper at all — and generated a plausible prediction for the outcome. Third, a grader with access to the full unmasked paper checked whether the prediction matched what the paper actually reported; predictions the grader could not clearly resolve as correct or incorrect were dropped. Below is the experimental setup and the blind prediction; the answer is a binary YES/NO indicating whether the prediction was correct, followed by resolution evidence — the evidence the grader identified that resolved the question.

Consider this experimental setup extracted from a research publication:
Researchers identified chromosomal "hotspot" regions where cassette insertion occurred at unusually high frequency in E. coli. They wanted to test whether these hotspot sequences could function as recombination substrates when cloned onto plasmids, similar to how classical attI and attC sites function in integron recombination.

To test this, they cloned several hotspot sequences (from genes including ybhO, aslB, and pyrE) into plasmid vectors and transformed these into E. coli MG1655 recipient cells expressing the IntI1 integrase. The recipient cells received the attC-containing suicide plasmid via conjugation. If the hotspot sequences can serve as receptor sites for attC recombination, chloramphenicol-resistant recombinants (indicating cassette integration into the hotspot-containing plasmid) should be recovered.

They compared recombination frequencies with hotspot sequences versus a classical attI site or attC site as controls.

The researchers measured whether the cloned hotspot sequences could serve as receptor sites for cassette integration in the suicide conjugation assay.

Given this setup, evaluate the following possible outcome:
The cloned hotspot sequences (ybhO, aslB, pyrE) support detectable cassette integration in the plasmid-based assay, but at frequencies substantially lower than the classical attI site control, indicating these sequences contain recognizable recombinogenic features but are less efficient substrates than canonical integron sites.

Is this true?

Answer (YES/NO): YES